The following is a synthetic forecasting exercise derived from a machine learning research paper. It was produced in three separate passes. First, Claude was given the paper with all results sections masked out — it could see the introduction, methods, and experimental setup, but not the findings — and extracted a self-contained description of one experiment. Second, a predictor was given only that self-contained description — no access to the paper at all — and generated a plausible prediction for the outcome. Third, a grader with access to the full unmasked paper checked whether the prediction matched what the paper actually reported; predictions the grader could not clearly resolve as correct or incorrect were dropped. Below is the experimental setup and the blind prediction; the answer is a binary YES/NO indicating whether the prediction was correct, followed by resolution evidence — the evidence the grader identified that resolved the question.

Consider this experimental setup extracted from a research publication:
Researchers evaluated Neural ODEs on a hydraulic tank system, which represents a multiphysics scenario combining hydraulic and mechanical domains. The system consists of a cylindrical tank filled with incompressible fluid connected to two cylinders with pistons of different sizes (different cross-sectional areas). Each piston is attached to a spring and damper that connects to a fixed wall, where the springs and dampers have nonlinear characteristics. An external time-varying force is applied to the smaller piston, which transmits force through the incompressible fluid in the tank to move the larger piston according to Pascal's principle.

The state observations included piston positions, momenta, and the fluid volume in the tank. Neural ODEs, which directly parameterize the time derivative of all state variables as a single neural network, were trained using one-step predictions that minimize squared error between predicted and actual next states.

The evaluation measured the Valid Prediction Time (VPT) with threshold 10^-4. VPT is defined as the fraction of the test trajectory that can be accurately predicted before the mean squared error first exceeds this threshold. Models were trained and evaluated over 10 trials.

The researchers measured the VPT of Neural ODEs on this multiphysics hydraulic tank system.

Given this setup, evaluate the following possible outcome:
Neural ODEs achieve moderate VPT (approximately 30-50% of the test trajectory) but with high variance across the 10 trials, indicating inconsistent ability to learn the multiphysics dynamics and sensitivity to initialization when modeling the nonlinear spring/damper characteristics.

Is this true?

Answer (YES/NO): NO